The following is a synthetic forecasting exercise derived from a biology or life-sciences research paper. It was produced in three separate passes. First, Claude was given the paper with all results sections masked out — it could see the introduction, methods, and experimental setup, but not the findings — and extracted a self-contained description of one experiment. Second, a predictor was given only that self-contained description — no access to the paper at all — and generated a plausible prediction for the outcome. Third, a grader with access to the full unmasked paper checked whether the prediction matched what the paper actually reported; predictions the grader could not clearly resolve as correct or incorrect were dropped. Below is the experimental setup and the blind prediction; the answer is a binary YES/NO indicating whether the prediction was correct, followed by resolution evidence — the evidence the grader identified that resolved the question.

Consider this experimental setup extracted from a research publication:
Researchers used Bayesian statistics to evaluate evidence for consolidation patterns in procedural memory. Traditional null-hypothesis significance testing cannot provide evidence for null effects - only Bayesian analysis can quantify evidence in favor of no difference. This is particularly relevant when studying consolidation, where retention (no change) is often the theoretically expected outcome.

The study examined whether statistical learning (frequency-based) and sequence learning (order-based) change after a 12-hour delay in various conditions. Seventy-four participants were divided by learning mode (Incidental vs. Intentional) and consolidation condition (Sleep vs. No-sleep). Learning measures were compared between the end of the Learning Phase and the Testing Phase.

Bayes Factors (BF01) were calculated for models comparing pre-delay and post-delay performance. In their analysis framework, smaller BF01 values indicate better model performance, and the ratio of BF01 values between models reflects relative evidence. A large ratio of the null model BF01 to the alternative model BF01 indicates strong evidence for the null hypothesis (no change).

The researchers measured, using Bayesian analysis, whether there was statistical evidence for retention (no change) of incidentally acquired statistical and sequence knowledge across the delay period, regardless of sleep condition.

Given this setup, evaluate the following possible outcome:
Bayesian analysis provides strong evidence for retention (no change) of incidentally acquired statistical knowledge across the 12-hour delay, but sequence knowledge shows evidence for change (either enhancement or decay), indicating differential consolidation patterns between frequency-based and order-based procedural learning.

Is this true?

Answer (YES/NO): NO